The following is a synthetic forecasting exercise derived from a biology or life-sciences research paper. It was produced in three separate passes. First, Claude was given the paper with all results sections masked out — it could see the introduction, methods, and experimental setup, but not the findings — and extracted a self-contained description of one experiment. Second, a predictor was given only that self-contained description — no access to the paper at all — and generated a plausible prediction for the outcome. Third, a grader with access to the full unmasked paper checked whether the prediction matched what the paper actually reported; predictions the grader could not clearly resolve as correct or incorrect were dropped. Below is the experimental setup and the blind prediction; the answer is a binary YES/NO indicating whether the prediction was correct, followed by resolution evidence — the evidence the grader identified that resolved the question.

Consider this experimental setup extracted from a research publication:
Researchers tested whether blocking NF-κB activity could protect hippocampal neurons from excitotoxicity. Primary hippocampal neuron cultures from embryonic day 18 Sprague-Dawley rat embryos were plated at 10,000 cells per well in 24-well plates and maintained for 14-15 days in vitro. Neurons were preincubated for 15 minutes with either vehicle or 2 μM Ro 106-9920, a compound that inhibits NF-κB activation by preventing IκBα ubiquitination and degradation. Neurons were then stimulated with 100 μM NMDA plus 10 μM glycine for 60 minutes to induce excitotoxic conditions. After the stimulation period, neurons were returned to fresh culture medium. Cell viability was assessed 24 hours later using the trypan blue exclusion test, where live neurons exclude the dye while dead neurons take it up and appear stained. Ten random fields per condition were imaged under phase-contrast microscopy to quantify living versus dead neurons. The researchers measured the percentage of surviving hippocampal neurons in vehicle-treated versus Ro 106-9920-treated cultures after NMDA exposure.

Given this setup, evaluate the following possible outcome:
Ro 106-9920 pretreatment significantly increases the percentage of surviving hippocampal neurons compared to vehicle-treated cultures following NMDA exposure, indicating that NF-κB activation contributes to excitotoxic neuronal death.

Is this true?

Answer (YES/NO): YES